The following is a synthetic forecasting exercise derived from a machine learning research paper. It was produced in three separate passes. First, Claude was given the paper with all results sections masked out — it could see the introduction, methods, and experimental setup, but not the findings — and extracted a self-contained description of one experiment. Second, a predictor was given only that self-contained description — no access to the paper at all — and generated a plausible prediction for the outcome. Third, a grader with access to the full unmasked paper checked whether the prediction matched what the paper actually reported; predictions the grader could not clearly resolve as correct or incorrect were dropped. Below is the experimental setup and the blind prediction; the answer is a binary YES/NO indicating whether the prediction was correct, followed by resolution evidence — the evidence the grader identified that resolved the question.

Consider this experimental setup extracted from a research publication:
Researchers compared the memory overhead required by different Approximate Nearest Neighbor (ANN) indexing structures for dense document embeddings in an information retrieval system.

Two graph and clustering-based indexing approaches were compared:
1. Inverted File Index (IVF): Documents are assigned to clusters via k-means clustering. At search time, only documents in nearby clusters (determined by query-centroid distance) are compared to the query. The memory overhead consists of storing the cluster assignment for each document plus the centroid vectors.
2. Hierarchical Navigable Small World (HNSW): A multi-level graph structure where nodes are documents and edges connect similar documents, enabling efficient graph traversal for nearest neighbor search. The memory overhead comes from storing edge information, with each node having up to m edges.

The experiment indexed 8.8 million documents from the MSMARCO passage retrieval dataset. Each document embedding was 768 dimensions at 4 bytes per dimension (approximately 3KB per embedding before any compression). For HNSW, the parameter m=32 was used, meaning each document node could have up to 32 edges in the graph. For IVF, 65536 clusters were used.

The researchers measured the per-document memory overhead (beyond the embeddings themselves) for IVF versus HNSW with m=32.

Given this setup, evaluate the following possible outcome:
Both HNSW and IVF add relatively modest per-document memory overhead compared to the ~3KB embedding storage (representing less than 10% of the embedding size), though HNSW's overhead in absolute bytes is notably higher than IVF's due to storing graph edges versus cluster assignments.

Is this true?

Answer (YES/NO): YES